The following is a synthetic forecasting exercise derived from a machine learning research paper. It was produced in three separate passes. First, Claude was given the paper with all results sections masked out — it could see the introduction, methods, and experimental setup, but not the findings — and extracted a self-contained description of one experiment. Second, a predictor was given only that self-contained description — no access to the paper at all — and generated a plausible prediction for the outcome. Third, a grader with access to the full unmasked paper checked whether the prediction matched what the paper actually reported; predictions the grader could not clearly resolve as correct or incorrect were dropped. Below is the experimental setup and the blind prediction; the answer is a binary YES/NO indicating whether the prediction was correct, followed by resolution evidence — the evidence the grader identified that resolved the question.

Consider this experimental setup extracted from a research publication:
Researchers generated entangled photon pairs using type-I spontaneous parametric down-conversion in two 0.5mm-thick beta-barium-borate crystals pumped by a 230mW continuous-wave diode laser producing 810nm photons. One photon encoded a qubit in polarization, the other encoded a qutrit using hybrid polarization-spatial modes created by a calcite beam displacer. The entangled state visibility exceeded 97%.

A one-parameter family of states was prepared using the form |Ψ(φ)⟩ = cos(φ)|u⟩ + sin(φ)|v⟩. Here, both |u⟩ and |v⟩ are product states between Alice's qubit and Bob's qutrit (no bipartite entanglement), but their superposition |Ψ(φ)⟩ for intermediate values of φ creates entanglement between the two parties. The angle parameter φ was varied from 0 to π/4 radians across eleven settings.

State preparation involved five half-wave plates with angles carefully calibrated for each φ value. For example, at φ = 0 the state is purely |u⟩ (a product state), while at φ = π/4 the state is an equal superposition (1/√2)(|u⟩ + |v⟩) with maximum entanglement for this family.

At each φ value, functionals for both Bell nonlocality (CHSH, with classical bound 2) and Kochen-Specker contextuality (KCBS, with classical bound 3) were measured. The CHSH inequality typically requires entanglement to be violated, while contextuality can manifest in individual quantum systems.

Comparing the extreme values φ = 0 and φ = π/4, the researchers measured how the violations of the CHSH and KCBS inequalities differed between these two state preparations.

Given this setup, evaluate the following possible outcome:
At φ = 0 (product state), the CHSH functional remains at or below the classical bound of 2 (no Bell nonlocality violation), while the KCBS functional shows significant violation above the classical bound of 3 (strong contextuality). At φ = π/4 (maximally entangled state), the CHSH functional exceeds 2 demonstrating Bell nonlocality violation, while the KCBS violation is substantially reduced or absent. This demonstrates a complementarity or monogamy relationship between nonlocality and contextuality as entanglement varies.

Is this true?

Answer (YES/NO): YES